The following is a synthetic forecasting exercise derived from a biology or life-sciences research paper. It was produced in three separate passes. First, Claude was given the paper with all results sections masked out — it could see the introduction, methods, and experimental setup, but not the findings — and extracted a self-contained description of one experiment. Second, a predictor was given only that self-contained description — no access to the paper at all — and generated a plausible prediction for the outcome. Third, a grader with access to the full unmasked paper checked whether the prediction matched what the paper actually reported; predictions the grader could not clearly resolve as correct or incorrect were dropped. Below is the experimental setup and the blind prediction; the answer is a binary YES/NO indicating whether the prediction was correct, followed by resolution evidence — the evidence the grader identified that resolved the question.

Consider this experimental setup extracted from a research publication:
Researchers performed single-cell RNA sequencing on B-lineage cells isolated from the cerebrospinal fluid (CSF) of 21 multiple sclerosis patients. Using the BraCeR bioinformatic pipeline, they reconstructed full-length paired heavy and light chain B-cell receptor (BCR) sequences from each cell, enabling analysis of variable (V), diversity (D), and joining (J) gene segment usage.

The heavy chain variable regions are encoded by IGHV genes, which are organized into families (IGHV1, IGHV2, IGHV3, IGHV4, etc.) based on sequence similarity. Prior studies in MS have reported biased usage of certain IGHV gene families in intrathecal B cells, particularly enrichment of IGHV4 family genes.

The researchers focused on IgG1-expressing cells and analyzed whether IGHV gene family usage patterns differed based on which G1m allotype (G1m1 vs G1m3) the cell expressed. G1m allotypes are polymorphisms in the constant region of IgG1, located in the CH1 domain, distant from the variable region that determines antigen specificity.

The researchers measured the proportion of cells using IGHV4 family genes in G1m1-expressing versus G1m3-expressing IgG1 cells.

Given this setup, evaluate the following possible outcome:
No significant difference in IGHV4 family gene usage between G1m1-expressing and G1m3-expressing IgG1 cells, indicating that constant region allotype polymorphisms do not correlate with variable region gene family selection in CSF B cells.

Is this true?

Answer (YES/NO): NO